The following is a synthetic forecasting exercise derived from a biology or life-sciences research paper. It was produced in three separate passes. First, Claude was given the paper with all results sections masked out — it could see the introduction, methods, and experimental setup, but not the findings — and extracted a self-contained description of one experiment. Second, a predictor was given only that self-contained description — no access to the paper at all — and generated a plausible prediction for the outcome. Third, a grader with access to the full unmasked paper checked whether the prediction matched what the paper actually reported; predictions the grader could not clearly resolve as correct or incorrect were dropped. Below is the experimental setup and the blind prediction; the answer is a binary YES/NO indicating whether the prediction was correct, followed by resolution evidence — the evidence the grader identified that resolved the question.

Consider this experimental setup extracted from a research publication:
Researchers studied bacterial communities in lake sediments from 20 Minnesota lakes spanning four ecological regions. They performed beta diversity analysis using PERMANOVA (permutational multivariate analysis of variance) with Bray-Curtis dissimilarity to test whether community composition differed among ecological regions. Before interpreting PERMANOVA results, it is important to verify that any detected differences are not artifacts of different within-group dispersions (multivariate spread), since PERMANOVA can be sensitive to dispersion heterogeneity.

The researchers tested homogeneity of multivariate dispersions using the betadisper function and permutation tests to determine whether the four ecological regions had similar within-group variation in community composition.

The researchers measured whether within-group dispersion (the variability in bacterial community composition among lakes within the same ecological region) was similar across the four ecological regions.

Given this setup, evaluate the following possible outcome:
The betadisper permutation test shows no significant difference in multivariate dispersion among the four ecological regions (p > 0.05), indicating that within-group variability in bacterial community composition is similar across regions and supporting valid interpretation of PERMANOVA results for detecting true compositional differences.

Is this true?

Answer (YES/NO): YES